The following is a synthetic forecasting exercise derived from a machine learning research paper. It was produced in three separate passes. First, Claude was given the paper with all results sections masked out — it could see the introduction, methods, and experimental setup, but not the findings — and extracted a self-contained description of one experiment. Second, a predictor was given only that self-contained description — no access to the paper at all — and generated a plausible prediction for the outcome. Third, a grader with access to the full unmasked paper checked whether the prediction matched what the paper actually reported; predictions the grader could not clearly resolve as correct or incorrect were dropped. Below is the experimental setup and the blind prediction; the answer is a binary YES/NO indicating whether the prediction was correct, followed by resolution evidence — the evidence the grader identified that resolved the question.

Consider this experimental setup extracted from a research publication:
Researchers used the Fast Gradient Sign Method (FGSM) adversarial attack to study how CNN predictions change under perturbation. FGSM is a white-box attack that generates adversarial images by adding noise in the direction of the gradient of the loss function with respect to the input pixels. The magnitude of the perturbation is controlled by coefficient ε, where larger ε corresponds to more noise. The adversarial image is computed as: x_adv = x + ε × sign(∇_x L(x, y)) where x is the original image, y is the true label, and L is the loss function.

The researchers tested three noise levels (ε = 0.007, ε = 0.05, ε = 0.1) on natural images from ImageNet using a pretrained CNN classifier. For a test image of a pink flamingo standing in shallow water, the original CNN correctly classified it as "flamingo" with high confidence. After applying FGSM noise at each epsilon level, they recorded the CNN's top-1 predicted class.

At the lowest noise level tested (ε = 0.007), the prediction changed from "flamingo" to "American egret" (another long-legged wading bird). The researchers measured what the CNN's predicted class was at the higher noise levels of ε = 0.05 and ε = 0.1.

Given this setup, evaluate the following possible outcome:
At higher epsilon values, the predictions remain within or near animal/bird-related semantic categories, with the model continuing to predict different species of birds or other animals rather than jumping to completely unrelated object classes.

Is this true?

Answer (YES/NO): YES